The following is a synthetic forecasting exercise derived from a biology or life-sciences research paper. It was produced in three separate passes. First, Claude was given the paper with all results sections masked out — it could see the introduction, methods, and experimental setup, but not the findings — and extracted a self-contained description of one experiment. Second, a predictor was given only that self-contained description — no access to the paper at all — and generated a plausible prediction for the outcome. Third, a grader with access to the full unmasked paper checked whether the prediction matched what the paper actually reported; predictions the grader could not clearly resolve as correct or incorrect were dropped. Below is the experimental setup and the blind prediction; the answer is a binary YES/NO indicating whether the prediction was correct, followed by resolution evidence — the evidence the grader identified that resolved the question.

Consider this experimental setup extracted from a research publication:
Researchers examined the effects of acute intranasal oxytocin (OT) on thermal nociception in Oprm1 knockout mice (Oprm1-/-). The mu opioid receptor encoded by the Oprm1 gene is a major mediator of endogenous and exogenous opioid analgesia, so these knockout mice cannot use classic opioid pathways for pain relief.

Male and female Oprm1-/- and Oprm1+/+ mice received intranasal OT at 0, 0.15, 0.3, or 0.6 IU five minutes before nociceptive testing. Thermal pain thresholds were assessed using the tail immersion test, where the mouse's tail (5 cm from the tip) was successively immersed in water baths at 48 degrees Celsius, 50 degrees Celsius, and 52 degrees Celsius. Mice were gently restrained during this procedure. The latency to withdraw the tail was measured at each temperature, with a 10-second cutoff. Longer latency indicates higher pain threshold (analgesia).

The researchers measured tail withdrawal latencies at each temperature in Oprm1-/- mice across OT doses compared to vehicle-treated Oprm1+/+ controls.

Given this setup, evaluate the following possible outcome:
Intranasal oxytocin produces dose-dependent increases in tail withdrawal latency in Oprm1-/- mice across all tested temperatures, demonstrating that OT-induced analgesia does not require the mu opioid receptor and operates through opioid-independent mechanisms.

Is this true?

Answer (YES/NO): NO